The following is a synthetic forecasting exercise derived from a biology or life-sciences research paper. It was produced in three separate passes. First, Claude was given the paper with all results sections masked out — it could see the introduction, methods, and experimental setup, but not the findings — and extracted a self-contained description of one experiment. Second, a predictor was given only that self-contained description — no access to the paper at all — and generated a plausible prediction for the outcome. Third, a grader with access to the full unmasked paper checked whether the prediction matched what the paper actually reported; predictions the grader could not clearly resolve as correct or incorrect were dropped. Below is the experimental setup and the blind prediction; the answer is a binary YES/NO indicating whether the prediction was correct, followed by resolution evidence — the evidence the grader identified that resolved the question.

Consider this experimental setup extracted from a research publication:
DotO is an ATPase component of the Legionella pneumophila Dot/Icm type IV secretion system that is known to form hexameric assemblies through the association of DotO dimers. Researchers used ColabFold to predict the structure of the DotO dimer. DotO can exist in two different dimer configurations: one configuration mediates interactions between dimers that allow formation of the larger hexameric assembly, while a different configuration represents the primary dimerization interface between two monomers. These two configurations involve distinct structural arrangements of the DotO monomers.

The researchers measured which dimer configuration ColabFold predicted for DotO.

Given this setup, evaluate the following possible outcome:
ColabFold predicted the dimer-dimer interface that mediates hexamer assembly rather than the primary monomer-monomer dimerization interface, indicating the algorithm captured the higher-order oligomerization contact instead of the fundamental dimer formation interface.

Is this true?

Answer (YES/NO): YES